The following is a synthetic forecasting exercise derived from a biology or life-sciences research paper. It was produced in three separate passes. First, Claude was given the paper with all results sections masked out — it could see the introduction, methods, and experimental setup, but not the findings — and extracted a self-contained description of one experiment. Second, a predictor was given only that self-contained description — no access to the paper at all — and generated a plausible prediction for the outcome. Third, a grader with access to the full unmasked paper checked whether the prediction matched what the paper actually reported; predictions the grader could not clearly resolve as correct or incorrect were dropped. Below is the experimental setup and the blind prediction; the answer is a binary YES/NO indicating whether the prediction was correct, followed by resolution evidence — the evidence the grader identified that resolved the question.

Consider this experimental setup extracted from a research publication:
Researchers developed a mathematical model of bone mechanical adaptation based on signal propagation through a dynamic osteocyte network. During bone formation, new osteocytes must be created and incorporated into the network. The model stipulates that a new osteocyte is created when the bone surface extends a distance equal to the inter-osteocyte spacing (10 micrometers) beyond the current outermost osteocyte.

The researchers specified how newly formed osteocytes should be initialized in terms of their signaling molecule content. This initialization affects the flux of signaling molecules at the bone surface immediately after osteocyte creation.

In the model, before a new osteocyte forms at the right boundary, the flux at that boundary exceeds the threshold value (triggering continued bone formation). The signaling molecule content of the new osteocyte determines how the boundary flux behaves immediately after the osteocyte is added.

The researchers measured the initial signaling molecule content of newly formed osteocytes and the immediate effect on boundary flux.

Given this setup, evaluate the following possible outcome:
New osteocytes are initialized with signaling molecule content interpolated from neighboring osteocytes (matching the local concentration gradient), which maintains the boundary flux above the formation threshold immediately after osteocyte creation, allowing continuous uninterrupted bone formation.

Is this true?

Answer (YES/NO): NO